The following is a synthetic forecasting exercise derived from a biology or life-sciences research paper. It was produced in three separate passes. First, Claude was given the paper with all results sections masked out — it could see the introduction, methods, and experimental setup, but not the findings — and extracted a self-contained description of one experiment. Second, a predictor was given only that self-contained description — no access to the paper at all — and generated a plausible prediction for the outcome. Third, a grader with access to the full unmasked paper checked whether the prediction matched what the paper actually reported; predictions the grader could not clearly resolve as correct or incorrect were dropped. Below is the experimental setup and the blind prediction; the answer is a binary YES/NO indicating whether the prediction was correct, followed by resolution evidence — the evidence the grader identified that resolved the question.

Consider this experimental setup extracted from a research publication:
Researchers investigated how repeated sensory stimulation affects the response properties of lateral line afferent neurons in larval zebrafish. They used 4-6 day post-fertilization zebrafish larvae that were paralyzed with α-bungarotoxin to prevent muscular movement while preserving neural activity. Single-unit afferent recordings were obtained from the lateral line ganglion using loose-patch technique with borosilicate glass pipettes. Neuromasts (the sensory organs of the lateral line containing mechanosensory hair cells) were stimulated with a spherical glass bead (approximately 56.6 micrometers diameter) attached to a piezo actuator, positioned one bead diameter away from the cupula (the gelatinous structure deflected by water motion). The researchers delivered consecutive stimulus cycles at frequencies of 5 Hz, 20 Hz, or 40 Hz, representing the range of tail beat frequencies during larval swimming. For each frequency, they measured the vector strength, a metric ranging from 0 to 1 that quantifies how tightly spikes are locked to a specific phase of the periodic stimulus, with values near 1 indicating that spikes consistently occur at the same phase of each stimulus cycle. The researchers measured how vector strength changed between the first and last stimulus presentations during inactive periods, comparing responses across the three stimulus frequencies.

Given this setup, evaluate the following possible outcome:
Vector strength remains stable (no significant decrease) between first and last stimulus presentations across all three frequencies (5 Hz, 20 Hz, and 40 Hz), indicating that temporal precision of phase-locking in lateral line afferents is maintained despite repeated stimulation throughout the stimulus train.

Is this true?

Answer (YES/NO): YES